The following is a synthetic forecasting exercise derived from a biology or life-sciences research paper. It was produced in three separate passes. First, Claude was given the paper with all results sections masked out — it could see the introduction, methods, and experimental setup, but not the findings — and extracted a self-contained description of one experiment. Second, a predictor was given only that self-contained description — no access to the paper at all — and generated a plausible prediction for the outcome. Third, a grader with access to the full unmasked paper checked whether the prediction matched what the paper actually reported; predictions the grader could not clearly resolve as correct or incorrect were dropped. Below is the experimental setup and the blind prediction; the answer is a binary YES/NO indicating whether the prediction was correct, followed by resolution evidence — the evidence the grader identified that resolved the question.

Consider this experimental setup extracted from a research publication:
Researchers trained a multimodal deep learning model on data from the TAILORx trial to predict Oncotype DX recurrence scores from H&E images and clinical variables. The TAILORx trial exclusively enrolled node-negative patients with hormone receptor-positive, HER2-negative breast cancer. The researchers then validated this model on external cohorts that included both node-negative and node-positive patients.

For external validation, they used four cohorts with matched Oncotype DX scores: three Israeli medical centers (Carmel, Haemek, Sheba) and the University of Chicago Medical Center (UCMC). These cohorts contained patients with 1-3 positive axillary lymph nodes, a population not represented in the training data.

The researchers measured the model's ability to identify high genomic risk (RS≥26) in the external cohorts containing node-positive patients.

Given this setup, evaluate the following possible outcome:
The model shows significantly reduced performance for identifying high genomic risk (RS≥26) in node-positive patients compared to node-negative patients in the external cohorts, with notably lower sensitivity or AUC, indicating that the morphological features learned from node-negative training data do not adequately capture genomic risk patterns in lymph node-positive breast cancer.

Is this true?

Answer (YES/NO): NO